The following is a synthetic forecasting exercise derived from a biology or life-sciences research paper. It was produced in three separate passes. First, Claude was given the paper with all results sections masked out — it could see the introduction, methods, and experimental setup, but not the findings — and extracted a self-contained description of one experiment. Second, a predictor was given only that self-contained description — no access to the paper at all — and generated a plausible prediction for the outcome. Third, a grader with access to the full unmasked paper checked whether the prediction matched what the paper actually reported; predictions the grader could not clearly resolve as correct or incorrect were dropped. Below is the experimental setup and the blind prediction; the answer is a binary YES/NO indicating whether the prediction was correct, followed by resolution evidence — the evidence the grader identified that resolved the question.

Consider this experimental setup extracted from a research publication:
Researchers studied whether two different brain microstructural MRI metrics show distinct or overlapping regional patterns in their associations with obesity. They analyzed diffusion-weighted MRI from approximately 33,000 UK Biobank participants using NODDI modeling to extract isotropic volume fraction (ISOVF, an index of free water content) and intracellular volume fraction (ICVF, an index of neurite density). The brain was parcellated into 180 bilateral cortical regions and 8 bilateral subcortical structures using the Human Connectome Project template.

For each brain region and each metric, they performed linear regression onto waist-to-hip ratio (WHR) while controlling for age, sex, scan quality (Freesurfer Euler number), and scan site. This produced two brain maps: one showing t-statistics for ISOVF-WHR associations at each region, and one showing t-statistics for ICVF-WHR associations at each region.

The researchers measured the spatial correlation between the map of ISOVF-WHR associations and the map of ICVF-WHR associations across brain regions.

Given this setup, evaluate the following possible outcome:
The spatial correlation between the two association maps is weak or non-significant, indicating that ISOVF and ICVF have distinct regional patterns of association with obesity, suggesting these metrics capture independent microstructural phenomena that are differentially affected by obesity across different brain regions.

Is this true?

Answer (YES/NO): NO